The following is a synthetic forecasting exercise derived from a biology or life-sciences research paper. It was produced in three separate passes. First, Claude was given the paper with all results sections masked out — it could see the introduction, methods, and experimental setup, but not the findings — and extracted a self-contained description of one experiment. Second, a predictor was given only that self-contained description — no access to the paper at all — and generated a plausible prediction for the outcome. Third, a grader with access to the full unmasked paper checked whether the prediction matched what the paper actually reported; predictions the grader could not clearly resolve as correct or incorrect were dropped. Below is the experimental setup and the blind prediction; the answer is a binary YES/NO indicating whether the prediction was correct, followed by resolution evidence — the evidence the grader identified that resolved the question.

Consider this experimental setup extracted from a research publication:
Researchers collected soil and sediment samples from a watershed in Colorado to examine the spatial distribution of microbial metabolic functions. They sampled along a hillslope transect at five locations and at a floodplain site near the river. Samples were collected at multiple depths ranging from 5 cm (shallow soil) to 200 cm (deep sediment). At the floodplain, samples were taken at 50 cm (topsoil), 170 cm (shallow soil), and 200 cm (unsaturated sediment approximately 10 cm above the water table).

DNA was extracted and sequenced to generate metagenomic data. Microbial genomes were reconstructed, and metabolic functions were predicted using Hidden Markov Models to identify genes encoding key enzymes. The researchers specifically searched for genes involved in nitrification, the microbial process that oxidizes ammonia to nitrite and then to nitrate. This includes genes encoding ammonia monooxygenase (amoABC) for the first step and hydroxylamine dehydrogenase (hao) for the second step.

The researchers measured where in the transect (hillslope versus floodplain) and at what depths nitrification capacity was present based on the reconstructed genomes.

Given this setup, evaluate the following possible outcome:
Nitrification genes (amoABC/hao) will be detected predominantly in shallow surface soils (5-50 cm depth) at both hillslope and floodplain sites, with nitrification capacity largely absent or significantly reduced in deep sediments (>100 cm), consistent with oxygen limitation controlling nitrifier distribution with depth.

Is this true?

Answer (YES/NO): NO